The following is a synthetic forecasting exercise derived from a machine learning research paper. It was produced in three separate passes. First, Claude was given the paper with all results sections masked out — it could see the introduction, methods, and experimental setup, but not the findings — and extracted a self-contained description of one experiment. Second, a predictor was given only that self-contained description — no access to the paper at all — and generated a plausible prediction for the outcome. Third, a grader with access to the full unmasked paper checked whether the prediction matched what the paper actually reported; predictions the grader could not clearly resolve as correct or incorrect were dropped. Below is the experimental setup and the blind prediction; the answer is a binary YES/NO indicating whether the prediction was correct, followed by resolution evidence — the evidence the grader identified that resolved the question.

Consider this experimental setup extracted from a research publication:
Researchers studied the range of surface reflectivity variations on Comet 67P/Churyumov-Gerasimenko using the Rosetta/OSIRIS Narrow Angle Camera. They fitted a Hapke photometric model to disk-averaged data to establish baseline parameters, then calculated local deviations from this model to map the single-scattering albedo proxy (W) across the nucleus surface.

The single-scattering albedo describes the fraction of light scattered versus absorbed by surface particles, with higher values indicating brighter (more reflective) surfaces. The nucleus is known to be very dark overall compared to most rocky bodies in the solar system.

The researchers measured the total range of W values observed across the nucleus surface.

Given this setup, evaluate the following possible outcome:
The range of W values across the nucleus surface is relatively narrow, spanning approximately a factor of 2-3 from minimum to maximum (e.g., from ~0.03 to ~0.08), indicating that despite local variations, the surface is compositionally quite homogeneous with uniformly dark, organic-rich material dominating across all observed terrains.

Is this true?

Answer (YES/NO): NO